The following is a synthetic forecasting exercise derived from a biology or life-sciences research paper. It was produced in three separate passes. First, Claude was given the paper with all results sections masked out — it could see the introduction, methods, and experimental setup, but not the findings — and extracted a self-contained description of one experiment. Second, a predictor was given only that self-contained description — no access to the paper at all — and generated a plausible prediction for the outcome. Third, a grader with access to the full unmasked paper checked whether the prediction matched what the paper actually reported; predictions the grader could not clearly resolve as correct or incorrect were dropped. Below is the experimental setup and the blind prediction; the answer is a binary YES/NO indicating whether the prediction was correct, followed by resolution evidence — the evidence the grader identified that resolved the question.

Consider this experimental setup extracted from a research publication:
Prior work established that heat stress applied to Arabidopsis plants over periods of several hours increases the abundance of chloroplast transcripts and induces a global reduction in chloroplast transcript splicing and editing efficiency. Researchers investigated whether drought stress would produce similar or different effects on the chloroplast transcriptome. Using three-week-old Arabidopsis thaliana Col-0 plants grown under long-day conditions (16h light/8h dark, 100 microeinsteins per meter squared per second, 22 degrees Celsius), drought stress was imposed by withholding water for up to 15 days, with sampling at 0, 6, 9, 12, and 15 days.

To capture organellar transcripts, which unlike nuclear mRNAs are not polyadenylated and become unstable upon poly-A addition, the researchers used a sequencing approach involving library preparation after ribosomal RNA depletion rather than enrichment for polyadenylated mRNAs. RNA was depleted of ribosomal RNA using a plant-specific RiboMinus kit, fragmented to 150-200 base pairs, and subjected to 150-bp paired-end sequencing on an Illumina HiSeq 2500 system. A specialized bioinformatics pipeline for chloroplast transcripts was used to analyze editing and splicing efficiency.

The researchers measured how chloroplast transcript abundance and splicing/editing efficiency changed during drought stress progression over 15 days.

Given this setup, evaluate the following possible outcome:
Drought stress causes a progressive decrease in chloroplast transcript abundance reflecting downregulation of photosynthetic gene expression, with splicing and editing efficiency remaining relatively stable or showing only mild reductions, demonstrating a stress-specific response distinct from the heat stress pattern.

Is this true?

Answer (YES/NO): YES